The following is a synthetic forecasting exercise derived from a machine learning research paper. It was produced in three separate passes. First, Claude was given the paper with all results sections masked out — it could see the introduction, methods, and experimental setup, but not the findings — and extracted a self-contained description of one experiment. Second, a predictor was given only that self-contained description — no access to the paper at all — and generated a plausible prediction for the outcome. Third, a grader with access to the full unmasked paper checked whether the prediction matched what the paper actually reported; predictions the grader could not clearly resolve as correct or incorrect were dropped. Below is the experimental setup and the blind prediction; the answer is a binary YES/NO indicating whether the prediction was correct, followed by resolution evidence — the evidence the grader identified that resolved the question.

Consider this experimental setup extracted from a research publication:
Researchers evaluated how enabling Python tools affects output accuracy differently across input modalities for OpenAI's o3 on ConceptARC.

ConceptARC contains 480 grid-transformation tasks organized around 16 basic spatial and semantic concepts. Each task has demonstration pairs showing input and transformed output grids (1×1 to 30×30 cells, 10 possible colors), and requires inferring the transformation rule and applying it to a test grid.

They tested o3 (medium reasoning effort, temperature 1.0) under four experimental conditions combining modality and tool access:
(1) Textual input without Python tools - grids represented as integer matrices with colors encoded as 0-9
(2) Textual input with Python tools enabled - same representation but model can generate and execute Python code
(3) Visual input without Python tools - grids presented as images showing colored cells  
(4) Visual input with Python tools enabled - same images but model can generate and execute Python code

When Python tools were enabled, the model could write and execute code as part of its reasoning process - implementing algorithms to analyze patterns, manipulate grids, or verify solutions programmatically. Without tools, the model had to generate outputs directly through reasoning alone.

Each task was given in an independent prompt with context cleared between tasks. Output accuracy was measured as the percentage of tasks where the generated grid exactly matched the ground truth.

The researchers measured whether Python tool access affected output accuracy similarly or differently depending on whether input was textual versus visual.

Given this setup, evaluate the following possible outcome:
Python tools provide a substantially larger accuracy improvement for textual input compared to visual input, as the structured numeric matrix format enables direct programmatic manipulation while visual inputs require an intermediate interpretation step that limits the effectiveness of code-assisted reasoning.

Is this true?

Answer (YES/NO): NO